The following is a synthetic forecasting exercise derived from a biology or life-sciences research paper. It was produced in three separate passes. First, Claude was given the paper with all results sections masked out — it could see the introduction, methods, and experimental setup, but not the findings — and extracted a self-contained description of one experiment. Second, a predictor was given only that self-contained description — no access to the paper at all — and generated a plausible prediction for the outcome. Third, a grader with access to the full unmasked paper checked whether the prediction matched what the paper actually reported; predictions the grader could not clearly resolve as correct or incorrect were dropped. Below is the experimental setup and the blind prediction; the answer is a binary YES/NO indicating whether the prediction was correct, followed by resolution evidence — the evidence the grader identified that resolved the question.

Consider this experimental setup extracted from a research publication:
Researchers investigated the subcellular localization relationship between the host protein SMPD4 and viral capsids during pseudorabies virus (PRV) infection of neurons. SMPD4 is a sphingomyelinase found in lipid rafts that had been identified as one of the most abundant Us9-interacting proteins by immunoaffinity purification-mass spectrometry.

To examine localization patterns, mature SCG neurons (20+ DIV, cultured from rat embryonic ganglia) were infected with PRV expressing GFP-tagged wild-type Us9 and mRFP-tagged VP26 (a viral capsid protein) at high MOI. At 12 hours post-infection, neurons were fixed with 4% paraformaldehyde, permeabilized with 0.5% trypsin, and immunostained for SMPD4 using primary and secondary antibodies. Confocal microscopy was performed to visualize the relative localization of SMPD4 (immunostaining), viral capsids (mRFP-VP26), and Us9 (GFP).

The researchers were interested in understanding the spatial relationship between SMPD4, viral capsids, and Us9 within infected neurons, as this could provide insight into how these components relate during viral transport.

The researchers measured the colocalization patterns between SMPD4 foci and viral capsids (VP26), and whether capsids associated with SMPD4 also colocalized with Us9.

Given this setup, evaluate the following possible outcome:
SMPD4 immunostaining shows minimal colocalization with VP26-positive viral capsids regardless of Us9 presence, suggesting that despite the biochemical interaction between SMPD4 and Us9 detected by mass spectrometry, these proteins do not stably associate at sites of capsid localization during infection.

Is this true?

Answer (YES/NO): NO